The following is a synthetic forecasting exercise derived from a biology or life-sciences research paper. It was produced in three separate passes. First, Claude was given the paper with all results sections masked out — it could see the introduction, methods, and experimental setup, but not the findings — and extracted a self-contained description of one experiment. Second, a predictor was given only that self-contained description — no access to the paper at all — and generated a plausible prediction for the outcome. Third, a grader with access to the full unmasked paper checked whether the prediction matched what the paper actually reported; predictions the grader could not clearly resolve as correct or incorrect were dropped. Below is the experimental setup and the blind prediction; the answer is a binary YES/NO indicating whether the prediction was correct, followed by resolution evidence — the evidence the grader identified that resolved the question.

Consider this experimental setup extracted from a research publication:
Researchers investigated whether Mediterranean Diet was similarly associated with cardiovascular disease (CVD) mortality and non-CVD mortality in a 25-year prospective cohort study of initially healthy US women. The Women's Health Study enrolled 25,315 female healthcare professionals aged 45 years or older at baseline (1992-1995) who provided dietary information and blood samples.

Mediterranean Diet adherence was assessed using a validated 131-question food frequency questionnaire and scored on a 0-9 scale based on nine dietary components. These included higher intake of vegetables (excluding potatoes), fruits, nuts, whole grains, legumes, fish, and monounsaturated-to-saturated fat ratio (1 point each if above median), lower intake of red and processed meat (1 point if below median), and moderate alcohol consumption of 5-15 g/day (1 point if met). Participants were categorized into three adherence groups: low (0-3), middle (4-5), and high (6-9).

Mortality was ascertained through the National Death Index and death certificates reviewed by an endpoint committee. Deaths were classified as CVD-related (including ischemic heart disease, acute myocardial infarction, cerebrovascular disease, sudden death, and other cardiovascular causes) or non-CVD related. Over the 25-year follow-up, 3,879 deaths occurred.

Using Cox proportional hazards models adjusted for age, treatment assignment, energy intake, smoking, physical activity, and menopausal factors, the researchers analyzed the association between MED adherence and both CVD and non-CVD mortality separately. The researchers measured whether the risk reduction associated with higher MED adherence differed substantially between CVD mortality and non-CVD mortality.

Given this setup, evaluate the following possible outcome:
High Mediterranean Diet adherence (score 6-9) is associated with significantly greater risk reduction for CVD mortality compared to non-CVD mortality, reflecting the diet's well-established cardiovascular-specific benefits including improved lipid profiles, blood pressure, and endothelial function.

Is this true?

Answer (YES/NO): NO